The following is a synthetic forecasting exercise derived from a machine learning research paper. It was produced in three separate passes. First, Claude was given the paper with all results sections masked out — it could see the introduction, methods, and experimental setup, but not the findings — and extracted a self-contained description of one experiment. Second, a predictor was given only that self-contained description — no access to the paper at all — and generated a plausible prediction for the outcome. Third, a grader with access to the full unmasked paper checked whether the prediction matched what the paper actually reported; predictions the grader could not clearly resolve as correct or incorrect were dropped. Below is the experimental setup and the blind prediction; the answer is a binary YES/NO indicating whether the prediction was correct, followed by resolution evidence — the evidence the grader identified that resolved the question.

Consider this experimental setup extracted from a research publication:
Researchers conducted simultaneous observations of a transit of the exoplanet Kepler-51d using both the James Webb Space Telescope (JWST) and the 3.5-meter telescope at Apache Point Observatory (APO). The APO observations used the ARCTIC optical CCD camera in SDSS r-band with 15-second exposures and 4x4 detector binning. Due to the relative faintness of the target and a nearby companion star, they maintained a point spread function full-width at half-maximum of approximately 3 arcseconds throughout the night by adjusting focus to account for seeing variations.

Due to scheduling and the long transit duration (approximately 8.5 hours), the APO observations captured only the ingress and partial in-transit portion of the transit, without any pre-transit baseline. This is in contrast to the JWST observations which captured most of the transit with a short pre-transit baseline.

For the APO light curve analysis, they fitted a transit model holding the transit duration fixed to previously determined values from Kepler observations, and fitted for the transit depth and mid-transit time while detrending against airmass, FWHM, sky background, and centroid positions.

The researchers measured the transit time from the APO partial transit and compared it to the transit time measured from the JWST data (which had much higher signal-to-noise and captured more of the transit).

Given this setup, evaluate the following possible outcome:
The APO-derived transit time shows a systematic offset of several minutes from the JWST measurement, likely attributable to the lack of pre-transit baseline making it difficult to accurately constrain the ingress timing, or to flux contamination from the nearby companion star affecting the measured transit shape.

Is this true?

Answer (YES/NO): NO